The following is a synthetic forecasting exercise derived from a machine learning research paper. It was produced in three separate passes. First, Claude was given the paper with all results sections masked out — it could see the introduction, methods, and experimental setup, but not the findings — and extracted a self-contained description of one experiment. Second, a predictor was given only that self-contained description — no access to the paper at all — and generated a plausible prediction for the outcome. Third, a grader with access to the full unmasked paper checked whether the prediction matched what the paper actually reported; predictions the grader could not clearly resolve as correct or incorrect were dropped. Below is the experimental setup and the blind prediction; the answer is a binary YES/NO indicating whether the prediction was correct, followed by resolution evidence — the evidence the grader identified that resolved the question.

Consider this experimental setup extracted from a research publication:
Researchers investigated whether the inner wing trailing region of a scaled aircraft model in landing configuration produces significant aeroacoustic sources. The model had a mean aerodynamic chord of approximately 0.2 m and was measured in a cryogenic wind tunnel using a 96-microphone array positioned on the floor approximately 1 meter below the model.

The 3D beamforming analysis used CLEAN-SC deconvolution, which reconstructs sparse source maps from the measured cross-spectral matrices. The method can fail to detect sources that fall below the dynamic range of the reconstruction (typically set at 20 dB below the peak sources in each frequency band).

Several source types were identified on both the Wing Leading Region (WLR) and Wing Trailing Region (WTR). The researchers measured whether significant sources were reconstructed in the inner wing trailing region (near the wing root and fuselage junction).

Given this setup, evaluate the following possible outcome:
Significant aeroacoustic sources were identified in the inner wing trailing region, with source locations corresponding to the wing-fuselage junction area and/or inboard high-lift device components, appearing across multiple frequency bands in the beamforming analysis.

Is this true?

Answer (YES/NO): NO